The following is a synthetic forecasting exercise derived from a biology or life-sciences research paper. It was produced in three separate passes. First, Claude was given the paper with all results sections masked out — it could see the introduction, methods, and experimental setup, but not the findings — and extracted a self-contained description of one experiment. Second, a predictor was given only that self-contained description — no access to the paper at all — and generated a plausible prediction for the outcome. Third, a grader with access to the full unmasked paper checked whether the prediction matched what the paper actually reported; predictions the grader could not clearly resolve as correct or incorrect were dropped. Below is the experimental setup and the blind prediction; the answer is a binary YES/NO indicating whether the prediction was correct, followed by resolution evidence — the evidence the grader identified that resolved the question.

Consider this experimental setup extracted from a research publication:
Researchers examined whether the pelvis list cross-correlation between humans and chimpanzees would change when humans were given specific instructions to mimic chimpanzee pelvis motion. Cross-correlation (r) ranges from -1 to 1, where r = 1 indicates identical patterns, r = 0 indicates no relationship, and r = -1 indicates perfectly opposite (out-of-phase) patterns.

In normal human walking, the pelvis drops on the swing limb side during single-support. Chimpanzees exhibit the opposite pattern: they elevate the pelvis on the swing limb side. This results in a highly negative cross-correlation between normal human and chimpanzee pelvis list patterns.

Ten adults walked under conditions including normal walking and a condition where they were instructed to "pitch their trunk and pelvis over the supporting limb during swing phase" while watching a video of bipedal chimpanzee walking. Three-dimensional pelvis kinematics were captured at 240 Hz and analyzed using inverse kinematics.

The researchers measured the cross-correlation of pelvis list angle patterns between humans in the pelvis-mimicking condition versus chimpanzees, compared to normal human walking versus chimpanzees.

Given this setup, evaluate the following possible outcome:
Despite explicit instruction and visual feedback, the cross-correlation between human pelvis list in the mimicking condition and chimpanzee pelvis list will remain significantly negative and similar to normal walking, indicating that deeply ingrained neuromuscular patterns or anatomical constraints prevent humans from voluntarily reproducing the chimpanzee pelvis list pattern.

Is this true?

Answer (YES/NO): NO